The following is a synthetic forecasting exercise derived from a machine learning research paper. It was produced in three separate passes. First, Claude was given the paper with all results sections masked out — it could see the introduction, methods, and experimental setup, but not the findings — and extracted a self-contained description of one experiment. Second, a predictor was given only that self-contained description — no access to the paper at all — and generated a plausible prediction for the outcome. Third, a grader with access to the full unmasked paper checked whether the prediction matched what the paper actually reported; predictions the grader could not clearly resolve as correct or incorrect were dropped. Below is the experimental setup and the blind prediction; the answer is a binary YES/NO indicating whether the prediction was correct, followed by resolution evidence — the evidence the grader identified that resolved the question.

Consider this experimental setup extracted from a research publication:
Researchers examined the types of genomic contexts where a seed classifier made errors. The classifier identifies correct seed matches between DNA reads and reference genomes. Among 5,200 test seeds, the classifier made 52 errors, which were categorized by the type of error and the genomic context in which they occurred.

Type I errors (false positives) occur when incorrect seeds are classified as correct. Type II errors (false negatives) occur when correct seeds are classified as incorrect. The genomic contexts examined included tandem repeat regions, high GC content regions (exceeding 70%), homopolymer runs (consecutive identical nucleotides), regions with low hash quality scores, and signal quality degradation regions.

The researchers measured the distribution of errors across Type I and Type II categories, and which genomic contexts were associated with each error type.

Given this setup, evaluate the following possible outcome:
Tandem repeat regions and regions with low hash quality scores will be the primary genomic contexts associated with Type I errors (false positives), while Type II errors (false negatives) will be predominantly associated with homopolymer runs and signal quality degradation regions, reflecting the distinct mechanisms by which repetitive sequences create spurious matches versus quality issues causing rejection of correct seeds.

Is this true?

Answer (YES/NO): NO